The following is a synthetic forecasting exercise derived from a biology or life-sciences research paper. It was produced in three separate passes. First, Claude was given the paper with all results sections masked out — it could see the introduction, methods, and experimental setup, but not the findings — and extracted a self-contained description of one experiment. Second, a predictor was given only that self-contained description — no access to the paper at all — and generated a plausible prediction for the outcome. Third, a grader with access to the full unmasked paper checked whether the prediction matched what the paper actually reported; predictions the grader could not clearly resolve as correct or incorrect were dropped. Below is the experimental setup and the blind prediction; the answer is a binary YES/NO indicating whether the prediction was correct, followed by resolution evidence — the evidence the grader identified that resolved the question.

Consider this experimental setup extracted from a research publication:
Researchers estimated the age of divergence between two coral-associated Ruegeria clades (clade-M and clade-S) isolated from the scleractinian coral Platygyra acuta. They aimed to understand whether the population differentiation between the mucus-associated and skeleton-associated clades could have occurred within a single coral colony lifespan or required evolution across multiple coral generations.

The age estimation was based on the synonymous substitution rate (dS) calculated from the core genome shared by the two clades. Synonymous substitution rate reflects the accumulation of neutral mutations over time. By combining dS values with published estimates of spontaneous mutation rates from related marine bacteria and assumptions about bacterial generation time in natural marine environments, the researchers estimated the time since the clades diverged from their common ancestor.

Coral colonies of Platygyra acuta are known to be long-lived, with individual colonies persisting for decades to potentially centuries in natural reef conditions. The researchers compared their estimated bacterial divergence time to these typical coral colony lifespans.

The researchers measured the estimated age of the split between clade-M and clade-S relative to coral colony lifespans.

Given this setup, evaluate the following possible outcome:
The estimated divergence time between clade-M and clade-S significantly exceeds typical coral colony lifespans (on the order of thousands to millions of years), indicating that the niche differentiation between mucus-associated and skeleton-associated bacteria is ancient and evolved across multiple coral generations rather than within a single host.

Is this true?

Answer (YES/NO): YES